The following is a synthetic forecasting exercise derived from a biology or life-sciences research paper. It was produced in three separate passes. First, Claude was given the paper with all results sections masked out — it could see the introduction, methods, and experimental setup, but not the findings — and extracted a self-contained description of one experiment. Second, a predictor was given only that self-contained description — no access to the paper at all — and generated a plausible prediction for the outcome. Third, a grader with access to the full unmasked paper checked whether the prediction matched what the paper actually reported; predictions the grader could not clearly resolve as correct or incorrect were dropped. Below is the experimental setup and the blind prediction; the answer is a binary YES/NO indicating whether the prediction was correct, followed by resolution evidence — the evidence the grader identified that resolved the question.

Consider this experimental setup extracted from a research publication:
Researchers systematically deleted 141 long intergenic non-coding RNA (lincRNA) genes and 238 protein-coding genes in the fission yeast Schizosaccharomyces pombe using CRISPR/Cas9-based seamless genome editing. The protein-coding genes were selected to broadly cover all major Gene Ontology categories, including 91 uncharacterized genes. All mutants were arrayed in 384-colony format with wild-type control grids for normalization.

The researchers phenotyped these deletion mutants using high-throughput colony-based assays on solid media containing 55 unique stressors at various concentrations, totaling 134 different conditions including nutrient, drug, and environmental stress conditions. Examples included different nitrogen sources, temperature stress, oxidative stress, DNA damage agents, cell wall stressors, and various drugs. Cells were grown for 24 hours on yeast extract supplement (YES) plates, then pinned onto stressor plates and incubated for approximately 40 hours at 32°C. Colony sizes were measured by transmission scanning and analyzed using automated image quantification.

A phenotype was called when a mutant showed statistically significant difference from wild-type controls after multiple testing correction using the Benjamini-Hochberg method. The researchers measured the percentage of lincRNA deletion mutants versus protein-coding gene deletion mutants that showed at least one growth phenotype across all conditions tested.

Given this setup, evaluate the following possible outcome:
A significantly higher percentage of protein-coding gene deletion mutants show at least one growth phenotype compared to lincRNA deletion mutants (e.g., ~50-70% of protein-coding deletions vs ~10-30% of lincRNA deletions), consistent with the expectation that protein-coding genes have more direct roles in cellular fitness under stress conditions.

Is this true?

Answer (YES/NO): NO